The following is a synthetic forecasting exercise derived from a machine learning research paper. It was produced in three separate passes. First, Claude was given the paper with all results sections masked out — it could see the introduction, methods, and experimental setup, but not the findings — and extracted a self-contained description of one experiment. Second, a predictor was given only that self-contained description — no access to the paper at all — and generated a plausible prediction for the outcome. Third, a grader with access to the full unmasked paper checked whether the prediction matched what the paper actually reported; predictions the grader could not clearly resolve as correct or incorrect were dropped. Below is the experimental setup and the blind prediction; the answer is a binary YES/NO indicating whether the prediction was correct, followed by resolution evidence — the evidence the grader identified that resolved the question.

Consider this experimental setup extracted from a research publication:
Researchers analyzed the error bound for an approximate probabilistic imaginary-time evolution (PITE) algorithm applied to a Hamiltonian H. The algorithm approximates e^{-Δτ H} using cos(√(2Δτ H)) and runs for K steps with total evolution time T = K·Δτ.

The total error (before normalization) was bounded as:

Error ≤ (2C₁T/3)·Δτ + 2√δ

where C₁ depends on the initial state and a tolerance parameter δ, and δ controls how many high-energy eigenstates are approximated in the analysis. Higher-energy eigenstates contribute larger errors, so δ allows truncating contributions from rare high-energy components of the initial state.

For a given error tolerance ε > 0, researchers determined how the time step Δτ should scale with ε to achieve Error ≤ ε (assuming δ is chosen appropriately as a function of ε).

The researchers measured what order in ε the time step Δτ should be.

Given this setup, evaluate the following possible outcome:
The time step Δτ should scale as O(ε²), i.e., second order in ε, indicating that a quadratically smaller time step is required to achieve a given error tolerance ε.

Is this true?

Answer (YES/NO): NO